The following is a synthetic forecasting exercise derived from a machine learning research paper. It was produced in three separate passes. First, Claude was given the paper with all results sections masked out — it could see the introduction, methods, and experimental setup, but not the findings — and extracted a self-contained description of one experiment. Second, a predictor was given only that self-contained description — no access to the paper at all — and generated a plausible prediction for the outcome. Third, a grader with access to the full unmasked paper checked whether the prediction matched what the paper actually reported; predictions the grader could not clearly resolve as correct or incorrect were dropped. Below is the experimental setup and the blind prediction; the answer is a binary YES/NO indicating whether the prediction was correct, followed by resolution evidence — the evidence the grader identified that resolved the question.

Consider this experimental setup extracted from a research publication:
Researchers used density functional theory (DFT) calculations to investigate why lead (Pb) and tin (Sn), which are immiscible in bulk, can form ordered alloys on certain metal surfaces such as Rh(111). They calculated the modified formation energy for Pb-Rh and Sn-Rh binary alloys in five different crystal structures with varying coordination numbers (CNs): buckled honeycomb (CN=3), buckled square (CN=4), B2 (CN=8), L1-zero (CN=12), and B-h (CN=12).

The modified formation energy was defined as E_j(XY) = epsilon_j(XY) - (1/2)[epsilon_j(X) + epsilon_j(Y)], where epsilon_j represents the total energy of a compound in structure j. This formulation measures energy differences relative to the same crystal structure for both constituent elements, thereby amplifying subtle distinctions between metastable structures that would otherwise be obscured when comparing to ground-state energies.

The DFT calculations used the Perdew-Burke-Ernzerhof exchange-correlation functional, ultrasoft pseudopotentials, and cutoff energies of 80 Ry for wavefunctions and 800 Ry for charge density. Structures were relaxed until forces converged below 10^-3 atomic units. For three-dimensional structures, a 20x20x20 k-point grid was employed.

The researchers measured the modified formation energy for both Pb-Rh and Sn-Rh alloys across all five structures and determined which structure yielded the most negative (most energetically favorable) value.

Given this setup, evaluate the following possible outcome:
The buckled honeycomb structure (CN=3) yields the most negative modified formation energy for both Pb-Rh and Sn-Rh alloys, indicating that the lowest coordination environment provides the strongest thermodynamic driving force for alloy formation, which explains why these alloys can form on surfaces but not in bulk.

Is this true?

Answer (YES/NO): NO